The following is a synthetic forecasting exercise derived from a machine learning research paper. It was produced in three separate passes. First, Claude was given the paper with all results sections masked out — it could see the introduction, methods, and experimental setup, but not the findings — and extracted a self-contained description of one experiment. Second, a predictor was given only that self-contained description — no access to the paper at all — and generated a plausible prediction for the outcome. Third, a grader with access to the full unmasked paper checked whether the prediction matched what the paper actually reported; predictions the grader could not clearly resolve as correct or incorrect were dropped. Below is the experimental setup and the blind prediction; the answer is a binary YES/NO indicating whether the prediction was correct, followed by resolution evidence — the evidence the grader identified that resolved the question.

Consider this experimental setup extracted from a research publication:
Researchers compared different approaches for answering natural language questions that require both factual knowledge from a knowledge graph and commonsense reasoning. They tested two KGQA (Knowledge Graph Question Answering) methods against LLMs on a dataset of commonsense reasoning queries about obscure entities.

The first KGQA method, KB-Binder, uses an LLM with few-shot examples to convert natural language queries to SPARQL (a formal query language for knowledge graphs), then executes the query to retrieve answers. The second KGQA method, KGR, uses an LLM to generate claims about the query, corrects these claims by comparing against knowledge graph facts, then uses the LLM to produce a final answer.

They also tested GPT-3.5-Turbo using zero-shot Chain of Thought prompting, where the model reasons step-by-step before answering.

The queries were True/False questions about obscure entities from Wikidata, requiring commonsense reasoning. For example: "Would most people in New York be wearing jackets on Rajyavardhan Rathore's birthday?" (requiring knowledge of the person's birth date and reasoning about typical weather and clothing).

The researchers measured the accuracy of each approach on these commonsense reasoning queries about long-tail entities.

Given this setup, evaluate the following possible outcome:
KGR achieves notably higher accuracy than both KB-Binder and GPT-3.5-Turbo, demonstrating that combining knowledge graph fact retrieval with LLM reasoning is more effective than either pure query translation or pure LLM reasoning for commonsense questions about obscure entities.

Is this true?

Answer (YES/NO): NO